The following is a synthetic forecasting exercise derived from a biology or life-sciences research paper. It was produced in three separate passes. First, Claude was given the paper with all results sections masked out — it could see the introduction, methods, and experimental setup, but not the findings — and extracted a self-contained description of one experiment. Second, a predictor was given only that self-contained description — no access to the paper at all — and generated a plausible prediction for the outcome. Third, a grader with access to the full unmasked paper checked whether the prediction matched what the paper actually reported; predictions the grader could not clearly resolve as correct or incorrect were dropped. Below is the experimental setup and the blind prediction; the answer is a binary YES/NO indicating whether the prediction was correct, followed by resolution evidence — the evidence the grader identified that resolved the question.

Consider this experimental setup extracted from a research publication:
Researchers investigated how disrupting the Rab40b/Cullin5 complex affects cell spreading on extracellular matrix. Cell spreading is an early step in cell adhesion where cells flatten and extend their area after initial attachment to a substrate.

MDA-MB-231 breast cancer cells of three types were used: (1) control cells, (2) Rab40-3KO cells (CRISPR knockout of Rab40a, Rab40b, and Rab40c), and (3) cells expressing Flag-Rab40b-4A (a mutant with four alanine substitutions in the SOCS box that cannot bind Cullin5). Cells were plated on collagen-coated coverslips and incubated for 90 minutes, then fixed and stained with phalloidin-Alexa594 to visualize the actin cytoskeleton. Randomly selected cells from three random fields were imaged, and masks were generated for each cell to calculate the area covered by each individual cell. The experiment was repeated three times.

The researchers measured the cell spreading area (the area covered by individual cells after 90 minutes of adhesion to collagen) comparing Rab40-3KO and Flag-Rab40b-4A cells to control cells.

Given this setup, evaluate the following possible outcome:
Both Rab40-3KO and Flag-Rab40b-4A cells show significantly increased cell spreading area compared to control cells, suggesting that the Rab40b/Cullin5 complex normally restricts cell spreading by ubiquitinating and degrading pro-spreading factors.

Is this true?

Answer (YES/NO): YES